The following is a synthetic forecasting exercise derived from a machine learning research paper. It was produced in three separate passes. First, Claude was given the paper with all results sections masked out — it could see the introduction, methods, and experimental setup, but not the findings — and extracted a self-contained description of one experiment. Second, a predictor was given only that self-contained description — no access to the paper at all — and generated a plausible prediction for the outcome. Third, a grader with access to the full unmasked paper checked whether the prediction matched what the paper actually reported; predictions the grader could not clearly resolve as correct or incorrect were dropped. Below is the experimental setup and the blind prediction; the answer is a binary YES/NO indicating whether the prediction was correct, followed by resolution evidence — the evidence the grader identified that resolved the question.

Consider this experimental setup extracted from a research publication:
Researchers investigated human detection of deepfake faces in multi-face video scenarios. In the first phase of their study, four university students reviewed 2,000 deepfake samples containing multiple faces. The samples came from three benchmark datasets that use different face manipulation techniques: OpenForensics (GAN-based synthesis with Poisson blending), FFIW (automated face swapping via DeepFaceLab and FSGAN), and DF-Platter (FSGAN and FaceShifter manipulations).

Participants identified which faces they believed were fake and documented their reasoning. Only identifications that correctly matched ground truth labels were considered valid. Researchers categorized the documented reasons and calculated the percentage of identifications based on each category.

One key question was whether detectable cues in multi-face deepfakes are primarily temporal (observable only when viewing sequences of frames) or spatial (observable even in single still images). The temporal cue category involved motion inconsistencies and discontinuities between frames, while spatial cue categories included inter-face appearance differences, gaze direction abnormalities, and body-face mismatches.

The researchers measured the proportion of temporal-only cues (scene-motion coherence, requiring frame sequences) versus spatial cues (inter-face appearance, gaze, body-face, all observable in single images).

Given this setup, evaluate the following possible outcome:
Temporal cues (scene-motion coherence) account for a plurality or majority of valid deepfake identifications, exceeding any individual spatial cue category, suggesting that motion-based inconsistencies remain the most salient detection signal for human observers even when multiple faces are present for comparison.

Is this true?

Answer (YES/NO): YES